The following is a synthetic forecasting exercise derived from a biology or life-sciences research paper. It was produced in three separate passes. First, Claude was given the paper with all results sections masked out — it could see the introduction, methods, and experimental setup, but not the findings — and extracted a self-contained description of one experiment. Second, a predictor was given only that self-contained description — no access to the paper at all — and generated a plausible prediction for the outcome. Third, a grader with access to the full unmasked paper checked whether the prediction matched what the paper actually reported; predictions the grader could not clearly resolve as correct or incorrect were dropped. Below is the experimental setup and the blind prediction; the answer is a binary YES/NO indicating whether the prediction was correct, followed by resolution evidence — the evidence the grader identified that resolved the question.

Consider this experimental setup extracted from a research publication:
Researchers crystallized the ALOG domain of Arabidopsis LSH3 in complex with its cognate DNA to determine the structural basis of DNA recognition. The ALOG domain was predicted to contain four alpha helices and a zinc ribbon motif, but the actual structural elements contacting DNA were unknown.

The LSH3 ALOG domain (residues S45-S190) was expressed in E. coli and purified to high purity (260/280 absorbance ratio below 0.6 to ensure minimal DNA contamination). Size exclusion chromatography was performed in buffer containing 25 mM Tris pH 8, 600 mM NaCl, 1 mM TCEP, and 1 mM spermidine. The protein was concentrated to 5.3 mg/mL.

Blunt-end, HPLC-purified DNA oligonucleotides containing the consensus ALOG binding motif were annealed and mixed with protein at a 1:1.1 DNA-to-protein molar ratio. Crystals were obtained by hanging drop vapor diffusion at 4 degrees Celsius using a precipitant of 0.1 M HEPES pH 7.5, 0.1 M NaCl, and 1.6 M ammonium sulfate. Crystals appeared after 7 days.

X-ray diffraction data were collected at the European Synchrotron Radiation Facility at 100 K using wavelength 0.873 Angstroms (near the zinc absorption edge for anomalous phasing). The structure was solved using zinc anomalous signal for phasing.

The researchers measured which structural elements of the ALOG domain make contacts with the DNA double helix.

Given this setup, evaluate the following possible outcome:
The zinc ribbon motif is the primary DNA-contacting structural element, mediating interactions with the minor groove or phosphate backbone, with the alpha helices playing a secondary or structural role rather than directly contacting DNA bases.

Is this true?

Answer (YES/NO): NO